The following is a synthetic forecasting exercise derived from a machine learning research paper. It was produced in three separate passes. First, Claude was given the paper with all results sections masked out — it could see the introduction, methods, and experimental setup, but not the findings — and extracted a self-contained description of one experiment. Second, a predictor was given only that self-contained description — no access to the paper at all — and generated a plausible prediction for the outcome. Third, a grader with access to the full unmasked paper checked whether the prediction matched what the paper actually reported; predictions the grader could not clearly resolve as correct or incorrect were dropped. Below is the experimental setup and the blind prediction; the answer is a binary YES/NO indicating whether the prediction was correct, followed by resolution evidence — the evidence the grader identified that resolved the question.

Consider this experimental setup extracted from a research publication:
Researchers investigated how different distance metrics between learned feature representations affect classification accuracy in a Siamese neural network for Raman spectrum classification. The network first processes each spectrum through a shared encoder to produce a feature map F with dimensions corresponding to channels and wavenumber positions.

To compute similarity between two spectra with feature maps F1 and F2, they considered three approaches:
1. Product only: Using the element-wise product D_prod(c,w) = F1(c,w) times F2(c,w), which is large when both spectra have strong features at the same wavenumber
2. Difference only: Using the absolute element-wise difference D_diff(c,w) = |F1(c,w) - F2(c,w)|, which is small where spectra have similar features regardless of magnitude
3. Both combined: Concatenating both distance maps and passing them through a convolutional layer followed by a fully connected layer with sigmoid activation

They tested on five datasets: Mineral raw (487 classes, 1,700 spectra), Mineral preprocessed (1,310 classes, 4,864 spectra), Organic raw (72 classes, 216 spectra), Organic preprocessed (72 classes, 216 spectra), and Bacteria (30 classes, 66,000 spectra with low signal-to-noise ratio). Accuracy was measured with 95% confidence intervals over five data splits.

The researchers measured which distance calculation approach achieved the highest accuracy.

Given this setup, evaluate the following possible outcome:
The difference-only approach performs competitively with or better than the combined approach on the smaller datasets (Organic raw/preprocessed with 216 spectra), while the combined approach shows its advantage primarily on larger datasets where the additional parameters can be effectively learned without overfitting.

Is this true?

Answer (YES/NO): NO